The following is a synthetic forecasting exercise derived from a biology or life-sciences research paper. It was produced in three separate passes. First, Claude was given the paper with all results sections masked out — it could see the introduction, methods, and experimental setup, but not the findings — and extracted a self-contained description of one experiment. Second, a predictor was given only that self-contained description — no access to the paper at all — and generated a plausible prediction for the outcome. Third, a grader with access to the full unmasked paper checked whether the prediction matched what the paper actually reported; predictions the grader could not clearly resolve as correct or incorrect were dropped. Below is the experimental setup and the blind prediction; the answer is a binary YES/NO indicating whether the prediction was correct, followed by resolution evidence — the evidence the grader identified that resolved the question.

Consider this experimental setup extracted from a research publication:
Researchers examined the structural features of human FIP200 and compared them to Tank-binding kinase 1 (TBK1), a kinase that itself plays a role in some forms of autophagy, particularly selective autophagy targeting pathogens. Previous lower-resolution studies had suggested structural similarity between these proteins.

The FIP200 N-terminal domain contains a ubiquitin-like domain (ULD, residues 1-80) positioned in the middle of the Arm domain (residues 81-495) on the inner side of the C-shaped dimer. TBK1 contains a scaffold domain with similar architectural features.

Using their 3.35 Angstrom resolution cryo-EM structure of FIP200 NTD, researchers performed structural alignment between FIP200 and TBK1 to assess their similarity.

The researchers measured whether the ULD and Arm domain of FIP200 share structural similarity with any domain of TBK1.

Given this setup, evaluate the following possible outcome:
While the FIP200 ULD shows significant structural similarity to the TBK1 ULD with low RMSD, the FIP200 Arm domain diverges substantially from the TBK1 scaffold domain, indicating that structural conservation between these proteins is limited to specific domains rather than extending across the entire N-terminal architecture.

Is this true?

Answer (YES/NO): NO